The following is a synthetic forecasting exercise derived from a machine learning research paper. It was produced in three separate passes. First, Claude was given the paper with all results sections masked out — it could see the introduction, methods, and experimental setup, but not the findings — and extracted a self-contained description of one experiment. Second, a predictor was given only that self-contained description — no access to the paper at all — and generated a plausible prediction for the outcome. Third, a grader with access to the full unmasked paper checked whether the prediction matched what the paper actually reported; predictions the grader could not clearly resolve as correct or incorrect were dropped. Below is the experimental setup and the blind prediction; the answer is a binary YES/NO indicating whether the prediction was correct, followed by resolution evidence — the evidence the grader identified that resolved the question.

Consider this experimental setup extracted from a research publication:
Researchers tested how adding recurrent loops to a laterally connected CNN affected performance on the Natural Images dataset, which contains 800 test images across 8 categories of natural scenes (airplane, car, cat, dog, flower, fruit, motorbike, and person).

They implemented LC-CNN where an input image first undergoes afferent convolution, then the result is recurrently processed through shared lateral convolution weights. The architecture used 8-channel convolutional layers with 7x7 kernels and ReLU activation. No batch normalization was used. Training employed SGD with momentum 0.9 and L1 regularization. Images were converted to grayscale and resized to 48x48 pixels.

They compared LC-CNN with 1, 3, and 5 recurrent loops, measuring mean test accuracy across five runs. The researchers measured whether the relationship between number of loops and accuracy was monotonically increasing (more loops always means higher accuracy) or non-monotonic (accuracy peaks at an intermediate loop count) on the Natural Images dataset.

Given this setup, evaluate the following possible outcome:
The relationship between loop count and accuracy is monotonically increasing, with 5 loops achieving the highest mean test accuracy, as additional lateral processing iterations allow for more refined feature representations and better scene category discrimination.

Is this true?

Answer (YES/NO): NO